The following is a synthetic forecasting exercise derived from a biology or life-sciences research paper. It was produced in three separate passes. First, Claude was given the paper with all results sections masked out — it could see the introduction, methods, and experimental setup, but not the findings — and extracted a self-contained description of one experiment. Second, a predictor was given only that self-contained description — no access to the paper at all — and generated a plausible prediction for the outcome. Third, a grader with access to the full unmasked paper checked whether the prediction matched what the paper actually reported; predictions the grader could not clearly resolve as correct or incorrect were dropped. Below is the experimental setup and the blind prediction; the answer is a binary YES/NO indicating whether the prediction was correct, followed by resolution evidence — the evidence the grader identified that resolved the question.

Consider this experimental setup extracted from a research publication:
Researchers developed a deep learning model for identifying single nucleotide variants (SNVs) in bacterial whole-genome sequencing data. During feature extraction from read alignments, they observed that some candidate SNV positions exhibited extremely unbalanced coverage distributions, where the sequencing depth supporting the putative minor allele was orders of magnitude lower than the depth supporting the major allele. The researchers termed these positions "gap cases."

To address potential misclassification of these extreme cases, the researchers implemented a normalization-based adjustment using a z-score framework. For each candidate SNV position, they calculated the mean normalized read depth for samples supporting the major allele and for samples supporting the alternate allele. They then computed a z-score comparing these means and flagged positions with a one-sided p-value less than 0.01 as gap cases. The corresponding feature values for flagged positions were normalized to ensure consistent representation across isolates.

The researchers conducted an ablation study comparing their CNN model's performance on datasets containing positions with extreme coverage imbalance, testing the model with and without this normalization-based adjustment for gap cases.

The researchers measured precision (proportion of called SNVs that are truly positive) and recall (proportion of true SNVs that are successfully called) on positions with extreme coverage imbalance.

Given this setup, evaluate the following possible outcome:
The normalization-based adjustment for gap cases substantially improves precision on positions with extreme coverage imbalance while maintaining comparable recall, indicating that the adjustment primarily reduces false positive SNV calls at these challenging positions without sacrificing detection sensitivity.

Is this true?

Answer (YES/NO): YES